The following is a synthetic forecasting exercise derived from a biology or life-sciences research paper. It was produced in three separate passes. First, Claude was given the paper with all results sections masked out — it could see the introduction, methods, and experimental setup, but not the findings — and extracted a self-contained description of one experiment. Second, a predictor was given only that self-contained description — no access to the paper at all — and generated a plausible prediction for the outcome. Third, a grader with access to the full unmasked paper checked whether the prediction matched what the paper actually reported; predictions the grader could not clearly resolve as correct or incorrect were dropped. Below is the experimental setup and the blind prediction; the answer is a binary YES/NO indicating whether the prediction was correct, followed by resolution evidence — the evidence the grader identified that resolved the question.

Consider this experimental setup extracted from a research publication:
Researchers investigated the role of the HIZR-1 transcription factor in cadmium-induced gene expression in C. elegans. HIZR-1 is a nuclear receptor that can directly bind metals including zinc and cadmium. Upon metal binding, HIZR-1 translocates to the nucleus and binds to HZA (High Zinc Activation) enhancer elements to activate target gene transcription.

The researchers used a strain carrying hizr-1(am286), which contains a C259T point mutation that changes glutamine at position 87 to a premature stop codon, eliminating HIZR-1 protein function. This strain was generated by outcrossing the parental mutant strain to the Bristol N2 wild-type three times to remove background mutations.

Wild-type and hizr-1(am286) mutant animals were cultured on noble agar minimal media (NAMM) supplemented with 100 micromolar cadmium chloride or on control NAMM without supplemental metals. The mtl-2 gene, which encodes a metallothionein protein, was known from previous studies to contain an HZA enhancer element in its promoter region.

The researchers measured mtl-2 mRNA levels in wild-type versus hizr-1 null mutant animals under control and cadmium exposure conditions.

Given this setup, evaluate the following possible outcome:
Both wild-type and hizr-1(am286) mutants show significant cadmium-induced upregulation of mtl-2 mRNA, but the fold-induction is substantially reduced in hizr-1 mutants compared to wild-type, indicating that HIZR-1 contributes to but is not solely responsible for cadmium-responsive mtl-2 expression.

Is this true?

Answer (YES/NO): NO